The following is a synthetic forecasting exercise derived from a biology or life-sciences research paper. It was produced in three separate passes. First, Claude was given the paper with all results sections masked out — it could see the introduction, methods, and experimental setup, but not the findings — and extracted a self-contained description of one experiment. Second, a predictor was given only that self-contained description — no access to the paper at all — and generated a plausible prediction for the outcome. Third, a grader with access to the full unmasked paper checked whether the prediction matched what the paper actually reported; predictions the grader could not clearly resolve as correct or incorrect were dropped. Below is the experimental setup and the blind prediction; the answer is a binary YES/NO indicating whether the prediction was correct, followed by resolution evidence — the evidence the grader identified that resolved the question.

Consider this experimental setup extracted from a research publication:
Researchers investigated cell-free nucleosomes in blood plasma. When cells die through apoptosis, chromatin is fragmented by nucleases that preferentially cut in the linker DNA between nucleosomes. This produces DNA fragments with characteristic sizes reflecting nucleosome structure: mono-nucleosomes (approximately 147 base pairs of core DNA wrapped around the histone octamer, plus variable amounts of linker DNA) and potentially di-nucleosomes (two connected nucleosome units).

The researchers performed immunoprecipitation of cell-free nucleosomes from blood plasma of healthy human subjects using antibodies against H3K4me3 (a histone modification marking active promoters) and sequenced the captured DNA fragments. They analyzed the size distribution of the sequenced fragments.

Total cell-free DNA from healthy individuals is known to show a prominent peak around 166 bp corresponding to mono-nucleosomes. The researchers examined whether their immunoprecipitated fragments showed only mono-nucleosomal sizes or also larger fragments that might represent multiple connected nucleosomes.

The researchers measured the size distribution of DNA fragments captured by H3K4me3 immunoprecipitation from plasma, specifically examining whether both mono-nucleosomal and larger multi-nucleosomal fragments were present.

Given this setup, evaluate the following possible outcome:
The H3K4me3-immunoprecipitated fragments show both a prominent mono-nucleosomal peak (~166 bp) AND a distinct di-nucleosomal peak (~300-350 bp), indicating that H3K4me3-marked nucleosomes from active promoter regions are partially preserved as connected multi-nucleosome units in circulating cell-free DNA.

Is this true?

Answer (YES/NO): YES